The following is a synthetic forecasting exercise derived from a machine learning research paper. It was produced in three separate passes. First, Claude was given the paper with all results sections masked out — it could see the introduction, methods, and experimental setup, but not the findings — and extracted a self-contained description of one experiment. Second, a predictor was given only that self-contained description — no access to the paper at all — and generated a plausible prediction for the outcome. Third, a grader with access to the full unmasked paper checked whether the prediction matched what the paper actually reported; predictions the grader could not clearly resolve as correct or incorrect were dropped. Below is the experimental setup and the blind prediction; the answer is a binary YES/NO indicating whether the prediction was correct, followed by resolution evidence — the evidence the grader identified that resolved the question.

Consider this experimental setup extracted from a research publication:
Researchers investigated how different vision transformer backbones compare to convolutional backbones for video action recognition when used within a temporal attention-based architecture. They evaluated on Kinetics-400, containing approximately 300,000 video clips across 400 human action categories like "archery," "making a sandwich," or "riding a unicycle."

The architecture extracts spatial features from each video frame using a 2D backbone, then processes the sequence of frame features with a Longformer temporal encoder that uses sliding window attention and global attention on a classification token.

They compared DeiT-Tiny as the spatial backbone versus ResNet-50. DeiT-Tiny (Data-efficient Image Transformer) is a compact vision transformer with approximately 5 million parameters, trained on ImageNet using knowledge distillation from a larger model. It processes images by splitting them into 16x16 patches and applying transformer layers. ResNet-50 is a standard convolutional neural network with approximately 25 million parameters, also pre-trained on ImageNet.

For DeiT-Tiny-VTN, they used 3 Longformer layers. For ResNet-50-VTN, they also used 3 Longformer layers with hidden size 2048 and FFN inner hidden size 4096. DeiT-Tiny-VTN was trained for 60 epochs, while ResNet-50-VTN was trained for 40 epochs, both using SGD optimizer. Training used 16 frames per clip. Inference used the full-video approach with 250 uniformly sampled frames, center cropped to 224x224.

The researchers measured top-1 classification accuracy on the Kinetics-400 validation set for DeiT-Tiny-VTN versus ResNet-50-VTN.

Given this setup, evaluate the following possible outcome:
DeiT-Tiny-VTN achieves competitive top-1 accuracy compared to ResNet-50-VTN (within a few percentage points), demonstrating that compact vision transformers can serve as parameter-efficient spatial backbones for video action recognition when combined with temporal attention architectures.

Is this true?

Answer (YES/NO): NO